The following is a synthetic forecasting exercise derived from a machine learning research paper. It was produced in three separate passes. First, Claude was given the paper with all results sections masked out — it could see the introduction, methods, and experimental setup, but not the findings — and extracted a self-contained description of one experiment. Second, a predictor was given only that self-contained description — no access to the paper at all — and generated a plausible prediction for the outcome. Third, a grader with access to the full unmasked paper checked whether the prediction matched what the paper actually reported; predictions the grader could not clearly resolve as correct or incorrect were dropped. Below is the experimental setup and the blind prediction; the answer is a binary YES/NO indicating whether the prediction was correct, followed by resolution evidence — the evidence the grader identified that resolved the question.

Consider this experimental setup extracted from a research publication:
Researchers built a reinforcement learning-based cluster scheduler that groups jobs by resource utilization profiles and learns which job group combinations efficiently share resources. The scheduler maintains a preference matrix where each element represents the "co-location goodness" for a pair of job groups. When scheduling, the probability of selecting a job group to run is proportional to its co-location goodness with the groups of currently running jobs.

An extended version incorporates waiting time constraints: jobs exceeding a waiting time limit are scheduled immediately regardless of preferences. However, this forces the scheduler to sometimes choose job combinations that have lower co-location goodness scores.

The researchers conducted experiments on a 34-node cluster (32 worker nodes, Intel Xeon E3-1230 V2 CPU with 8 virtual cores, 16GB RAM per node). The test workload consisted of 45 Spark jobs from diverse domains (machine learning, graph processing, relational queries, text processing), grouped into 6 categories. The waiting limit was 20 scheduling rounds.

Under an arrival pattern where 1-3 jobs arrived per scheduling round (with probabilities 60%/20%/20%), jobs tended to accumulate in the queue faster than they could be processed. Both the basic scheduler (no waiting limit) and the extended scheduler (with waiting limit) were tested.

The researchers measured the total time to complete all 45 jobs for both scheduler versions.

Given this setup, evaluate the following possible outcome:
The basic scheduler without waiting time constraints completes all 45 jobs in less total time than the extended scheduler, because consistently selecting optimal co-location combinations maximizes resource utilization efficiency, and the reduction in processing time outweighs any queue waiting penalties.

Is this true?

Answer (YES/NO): YES